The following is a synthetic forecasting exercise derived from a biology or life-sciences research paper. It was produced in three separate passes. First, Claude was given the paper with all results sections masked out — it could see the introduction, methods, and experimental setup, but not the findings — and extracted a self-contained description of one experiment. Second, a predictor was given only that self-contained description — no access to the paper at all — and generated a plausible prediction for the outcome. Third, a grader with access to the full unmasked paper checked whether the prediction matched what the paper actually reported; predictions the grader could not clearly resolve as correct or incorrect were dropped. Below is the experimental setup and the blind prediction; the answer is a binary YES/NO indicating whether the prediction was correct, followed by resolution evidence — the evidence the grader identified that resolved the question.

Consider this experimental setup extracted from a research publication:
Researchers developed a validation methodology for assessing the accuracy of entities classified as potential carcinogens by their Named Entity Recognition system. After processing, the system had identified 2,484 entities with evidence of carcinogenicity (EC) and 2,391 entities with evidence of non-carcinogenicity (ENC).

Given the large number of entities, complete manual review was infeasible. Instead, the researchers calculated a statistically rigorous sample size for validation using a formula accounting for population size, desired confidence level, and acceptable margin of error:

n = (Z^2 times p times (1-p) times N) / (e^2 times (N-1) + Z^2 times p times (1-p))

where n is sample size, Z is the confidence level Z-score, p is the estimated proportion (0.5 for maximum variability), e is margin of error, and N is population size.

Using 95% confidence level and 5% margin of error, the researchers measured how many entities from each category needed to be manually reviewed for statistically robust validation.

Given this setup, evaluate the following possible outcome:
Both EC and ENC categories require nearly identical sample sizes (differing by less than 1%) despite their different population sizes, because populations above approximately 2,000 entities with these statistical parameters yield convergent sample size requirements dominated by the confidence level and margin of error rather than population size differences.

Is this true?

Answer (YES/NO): YES